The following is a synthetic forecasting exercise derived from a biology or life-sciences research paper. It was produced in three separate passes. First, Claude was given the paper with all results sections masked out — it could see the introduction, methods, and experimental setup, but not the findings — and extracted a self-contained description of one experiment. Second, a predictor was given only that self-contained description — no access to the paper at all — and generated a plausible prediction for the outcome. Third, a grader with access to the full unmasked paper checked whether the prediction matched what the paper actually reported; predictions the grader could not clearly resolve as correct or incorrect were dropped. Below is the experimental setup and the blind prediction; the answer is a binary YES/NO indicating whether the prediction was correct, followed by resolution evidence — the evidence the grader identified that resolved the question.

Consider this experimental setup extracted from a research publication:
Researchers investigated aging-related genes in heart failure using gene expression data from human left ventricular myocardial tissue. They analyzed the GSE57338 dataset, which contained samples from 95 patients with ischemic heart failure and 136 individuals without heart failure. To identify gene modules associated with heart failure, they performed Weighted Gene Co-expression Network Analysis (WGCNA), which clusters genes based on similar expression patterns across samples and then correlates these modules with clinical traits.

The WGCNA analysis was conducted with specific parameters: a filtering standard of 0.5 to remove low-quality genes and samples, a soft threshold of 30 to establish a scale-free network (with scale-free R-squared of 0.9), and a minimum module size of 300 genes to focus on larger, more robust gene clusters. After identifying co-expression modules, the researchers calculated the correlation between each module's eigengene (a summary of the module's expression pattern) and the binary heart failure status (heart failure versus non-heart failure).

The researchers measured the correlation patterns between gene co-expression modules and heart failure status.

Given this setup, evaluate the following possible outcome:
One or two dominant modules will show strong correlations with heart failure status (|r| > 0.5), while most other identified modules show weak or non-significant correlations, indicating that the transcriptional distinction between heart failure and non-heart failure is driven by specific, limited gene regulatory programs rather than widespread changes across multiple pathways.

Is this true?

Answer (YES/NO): NO